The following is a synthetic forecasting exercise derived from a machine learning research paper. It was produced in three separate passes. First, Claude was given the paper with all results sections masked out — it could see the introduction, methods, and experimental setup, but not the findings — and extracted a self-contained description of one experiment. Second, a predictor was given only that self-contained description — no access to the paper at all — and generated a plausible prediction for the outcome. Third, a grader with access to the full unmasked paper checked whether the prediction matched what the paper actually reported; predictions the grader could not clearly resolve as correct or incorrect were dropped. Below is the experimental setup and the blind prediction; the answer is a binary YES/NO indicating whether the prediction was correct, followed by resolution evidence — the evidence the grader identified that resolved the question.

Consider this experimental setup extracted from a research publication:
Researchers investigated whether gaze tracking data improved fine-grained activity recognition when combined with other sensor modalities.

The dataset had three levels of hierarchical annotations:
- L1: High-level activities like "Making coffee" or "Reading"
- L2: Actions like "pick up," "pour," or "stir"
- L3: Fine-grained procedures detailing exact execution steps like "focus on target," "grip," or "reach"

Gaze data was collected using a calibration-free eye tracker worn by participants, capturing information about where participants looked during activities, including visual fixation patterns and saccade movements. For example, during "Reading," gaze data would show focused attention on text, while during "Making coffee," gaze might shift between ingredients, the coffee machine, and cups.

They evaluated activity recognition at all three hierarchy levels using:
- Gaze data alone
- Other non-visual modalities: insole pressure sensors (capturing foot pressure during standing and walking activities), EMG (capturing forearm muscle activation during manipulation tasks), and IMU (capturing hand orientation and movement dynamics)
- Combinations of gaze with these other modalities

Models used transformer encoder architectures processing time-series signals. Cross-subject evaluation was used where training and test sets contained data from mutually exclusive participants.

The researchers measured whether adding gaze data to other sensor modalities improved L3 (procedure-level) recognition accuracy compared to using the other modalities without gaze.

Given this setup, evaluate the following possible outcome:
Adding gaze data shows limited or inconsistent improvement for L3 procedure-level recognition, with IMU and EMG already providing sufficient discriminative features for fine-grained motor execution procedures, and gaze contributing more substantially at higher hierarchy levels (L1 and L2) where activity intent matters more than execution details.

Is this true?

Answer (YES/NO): NO